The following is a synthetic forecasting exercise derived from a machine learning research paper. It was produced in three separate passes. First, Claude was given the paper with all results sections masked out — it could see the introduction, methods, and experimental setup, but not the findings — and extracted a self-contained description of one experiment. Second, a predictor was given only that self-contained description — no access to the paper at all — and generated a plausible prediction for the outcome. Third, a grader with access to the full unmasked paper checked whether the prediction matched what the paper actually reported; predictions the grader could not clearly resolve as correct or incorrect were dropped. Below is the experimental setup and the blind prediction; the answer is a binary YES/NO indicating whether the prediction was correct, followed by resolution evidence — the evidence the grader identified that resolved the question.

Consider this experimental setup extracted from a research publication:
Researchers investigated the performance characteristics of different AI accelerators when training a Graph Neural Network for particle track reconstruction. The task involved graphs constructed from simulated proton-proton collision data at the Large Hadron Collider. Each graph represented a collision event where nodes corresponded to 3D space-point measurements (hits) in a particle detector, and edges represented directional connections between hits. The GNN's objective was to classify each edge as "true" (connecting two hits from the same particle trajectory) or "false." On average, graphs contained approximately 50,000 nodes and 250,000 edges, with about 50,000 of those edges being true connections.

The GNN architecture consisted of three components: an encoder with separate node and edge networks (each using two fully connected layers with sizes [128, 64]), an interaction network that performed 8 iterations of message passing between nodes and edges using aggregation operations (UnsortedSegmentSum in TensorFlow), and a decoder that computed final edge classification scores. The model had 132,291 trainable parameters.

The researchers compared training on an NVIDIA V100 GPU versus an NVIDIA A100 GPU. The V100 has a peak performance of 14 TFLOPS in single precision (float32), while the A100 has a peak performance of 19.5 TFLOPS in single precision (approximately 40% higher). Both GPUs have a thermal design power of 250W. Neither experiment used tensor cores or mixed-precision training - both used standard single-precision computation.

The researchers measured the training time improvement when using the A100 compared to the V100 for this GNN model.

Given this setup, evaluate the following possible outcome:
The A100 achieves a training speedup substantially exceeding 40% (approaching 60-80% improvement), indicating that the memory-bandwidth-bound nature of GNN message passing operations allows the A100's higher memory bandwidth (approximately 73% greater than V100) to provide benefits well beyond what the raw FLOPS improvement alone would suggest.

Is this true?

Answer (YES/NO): NO